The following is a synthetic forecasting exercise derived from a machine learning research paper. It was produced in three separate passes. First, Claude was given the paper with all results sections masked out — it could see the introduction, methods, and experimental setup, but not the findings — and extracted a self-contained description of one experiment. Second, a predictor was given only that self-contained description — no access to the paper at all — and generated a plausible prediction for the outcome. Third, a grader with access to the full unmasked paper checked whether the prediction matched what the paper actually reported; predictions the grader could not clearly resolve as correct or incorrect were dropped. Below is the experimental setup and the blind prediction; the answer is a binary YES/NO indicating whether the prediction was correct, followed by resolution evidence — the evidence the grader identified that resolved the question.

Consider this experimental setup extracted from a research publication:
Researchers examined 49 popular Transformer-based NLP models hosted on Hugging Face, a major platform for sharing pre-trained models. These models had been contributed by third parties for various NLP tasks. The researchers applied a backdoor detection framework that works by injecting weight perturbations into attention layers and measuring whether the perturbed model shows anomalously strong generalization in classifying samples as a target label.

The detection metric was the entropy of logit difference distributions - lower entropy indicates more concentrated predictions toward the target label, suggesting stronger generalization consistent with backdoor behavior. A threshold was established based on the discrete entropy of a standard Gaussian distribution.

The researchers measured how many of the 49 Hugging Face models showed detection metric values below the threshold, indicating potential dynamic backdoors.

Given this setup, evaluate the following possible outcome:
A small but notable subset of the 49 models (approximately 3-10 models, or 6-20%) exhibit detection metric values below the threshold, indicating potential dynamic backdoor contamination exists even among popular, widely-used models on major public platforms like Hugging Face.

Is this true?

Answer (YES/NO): YES